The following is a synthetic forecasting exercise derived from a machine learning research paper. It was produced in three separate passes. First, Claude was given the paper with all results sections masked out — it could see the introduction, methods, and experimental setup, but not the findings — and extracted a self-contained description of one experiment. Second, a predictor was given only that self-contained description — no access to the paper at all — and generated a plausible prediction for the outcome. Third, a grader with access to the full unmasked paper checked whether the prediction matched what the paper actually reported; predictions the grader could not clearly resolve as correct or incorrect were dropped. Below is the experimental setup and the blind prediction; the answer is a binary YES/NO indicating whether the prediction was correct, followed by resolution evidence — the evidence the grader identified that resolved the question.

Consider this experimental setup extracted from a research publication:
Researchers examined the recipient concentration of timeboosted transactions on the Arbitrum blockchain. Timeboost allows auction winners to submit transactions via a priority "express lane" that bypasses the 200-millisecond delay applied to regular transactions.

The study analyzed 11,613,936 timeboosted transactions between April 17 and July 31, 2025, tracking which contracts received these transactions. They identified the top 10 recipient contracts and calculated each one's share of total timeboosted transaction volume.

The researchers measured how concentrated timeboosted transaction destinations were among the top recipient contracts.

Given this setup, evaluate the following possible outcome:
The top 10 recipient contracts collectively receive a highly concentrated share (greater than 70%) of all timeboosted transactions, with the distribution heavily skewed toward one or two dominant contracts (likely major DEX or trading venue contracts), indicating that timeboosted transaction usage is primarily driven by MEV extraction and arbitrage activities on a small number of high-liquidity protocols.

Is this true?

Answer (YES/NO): YES